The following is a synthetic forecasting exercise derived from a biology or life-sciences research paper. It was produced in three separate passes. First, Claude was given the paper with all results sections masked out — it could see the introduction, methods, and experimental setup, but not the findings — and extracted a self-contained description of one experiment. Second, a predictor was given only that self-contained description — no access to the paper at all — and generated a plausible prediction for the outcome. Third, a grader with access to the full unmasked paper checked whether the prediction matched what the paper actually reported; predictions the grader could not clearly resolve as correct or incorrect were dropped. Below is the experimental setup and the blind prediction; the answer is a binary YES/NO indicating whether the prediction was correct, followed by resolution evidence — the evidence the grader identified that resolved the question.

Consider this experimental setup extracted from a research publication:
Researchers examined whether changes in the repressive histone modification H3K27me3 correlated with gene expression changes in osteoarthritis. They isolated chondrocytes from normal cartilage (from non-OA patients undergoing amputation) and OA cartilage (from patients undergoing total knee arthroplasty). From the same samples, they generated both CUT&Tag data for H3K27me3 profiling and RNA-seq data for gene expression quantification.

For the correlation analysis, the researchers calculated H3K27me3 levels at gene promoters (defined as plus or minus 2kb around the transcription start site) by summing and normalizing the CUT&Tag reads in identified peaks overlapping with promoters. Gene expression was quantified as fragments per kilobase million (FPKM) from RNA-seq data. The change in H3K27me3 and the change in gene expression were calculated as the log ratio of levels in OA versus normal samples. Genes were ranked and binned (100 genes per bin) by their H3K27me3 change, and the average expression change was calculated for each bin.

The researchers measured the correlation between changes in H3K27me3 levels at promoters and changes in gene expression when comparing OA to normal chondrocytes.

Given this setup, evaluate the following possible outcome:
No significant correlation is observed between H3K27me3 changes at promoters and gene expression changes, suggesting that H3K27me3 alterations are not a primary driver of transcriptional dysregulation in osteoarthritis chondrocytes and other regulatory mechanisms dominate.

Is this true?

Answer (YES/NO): NO